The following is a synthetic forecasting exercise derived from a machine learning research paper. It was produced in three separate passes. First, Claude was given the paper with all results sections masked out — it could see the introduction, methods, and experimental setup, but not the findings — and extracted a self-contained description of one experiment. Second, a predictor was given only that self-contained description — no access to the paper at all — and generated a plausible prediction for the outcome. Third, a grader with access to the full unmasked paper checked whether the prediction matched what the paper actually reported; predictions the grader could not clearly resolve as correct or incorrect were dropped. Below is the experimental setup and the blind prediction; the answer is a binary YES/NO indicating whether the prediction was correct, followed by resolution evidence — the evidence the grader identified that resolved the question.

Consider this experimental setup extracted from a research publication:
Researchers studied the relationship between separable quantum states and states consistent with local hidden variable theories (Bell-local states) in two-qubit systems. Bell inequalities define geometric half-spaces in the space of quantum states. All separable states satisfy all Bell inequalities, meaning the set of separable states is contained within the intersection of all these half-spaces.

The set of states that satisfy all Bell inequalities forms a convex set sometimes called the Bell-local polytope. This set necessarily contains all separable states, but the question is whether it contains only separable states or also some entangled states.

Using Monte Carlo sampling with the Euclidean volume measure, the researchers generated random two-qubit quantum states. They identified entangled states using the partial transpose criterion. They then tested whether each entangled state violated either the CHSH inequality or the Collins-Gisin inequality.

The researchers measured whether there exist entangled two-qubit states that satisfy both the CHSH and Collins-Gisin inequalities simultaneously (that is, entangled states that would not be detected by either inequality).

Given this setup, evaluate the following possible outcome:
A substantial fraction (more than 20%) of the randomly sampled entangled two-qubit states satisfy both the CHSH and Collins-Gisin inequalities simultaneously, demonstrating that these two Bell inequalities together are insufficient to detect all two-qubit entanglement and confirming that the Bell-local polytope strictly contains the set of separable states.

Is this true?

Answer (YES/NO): YES